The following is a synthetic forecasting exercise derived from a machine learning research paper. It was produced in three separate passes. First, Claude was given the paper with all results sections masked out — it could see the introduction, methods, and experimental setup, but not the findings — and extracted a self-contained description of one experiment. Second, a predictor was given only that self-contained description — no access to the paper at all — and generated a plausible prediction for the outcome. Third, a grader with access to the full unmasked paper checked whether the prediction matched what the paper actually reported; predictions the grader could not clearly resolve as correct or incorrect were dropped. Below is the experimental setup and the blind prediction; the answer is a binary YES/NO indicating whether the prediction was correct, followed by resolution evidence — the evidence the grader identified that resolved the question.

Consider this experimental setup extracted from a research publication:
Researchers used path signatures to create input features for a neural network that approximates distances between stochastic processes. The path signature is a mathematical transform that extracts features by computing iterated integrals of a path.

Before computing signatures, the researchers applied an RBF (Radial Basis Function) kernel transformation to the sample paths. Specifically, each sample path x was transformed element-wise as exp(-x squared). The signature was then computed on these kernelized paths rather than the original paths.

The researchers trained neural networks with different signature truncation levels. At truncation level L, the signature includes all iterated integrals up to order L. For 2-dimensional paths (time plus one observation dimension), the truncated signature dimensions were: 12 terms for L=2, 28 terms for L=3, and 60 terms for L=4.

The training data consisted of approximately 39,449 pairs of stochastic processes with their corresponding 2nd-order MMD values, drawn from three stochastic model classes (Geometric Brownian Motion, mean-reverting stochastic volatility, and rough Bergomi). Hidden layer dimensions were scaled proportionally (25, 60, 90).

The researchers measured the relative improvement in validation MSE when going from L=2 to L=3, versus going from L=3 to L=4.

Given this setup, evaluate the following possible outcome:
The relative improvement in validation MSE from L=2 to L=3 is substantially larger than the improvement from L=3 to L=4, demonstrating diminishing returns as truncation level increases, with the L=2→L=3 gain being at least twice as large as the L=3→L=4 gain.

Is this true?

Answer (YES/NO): YES